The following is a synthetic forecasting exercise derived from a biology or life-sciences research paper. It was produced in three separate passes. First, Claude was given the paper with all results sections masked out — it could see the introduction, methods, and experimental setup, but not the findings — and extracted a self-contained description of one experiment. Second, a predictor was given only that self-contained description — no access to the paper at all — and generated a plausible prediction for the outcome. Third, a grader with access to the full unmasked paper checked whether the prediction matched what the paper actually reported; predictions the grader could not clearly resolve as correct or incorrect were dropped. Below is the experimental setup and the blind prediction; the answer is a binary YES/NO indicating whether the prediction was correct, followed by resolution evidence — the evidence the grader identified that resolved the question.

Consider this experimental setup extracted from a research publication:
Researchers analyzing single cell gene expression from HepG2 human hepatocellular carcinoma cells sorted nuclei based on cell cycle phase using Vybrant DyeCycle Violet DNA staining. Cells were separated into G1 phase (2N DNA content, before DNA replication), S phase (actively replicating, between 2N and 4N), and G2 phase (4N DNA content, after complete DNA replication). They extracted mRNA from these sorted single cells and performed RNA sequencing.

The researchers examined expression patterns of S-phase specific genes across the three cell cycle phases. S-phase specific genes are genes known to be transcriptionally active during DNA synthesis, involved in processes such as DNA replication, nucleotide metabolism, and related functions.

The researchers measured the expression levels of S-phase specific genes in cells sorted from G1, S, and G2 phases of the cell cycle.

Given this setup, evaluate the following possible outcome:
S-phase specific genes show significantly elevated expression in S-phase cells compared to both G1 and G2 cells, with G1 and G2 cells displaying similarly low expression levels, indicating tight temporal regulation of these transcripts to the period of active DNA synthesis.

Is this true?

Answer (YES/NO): NO